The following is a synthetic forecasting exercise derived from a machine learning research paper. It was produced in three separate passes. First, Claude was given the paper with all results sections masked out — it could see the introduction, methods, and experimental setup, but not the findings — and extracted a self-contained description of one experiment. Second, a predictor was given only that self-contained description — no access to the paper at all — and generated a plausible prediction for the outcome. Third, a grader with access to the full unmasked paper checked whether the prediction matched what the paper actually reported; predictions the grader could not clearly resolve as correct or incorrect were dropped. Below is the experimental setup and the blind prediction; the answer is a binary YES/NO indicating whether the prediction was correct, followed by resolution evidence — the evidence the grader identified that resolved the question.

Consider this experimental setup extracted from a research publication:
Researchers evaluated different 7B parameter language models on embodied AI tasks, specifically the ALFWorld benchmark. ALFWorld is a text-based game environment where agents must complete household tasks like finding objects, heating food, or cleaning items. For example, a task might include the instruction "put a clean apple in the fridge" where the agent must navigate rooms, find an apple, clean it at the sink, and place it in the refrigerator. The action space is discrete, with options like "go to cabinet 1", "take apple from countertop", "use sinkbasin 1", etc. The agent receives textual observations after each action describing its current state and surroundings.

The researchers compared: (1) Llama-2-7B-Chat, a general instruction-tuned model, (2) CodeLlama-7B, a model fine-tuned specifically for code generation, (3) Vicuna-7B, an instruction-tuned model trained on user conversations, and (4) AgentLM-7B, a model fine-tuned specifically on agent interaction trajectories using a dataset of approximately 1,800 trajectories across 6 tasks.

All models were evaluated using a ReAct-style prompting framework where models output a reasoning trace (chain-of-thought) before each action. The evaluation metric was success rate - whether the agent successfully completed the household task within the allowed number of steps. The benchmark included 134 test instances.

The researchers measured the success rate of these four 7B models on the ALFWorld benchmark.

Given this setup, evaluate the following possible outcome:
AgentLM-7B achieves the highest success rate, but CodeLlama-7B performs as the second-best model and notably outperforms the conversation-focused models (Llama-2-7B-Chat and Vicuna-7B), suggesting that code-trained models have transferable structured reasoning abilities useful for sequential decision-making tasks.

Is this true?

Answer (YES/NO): NO